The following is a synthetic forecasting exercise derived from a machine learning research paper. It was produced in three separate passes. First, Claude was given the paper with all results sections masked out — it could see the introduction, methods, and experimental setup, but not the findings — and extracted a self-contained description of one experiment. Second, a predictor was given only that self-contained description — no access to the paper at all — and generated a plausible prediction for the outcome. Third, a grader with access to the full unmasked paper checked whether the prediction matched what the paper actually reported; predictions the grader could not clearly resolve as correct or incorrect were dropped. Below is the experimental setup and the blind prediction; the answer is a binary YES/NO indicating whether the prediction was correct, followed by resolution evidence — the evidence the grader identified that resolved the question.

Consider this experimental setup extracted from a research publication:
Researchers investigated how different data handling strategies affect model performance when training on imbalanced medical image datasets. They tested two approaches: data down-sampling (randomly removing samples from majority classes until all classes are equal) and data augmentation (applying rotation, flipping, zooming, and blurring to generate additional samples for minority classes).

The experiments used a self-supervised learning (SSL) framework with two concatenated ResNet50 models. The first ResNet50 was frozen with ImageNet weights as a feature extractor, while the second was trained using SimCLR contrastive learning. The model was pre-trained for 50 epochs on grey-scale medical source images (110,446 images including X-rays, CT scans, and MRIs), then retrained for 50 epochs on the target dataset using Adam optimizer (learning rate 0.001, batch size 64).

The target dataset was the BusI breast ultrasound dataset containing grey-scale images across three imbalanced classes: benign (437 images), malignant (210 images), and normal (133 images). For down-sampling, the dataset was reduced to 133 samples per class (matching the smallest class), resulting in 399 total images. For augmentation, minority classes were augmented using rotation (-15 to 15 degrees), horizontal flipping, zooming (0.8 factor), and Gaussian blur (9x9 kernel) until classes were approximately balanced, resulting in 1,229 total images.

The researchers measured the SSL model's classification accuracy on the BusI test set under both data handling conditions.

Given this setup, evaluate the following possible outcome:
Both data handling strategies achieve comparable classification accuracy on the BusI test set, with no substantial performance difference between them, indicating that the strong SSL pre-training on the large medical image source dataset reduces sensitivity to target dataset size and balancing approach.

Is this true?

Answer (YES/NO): NO